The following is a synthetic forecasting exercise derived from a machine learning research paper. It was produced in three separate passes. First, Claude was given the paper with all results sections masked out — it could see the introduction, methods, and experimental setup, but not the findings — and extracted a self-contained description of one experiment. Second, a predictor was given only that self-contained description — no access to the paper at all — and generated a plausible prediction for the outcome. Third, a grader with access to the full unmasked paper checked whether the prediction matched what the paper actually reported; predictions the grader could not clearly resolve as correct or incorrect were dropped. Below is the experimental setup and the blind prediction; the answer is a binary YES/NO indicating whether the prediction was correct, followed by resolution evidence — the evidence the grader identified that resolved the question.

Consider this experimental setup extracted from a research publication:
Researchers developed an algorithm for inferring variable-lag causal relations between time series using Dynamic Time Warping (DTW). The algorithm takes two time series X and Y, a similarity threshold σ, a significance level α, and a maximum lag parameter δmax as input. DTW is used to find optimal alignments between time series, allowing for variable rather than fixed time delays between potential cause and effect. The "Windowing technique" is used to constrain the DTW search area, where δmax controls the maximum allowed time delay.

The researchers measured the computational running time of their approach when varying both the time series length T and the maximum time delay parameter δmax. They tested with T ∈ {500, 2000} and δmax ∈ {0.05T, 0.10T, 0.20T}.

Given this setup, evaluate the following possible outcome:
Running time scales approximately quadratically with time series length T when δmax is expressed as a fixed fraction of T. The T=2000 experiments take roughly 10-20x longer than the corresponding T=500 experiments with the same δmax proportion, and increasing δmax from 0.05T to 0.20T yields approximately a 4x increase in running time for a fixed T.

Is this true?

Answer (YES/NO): NO